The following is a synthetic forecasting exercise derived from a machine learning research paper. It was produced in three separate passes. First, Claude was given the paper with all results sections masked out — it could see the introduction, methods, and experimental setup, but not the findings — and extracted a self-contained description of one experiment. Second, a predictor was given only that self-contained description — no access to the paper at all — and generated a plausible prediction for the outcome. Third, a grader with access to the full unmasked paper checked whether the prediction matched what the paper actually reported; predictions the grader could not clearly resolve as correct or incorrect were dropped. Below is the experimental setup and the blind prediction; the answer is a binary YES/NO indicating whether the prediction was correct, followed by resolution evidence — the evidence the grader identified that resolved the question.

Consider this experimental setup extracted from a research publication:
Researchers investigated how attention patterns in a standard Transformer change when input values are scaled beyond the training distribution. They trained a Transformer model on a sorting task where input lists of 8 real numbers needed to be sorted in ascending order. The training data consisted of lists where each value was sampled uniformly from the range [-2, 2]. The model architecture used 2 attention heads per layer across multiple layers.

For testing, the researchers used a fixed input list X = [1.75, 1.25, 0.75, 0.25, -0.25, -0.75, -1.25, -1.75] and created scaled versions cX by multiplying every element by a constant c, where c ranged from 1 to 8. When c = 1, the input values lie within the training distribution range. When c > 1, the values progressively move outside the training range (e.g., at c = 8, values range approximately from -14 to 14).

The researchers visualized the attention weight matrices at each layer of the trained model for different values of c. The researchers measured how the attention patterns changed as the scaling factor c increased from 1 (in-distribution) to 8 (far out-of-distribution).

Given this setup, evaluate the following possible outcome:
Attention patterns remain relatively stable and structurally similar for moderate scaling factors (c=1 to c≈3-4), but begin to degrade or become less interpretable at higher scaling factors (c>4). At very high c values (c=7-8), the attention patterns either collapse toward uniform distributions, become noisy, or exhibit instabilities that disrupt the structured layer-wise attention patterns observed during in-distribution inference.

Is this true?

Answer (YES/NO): NO